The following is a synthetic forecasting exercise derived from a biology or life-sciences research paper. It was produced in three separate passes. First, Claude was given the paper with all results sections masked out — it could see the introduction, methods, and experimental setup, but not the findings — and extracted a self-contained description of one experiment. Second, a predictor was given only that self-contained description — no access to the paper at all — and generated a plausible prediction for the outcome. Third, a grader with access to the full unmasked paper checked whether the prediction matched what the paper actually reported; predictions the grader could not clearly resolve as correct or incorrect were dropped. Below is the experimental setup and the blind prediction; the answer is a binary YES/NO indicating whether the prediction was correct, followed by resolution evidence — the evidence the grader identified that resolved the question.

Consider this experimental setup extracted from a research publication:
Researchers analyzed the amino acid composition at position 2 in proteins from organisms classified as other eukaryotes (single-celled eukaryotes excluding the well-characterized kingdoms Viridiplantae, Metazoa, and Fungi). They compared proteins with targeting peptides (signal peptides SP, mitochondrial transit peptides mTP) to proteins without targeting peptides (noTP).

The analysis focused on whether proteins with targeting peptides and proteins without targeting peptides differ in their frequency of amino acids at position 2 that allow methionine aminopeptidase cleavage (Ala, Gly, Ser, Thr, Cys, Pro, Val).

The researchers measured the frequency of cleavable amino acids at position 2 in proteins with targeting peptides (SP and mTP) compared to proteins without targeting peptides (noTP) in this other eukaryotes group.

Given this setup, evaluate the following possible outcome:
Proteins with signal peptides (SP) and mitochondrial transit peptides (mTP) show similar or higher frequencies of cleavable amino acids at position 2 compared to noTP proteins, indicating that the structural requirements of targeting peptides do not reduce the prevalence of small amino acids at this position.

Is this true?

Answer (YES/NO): NO